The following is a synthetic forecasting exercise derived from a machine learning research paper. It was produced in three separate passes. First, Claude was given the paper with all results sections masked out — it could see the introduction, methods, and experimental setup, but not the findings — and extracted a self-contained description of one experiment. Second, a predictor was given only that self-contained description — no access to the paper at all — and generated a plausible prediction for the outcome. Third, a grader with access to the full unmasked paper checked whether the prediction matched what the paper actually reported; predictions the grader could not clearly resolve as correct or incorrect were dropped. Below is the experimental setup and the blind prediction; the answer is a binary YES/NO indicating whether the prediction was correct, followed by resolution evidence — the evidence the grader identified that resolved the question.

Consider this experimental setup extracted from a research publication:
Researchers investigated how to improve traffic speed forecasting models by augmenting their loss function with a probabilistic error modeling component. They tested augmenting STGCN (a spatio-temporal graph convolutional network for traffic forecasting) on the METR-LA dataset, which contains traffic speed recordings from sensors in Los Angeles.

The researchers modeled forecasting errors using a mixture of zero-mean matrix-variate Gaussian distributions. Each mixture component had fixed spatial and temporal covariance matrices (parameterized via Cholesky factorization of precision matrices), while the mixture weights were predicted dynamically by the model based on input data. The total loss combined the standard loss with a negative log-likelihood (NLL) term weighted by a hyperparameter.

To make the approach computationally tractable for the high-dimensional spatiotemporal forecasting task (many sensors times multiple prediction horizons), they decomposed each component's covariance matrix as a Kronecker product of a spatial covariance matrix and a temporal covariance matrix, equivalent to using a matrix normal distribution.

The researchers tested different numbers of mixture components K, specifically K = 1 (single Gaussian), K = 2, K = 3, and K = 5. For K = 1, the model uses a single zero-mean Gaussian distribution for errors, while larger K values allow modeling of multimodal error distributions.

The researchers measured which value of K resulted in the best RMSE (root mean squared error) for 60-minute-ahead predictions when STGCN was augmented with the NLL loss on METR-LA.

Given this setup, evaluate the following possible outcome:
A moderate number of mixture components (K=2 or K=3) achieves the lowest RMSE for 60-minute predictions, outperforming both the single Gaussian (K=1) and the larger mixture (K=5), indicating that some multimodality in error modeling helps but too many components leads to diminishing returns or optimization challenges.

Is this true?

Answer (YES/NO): NO